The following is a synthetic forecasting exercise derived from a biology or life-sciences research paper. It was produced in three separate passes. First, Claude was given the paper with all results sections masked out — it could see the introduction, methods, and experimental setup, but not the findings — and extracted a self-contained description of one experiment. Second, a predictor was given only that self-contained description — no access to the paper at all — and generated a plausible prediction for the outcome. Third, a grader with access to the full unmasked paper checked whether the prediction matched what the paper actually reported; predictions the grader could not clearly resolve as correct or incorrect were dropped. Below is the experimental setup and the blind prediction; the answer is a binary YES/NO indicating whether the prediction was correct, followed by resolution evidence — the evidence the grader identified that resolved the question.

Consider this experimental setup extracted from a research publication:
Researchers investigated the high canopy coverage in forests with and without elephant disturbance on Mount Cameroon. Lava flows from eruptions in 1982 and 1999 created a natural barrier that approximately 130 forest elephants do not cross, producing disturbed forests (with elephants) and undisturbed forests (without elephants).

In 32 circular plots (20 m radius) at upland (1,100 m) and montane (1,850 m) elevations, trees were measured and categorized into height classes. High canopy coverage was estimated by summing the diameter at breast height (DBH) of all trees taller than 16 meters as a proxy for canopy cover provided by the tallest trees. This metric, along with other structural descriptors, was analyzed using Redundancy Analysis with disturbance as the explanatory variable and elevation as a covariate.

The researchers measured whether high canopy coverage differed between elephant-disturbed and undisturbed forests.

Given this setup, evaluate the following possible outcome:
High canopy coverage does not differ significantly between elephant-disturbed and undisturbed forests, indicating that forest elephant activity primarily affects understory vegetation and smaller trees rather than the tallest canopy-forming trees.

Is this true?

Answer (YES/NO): NO